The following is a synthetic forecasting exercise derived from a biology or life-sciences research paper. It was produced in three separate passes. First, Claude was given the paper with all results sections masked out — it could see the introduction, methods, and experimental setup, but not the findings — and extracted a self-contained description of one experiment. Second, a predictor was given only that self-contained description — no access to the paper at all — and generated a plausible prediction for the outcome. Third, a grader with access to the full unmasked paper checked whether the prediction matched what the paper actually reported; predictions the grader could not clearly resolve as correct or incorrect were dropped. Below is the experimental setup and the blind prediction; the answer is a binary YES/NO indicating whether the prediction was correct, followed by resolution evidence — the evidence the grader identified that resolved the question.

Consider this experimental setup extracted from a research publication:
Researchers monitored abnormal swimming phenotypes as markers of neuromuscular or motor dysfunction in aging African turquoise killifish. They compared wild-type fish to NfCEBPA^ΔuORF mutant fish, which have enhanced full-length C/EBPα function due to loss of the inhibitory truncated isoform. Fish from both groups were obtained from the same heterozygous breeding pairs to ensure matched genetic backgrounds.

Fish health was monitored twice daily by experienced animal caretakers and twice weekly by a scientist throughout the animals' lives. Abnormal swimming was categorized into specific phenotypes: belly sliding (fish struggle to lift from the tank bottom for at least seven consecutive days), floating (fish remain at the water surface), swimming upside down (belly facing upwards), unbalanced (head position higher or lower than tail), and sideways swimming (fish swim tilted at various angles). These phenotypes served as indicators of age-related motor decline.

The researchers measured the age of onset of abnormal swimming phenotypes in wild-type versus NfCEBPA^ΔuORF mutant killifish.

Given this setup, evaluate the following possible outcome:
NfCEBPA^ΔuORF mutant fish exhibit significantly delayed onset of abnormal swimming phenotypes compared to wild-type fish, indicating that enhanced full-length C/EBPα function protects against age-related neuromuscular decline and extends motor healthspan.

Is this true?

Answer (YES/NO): NO